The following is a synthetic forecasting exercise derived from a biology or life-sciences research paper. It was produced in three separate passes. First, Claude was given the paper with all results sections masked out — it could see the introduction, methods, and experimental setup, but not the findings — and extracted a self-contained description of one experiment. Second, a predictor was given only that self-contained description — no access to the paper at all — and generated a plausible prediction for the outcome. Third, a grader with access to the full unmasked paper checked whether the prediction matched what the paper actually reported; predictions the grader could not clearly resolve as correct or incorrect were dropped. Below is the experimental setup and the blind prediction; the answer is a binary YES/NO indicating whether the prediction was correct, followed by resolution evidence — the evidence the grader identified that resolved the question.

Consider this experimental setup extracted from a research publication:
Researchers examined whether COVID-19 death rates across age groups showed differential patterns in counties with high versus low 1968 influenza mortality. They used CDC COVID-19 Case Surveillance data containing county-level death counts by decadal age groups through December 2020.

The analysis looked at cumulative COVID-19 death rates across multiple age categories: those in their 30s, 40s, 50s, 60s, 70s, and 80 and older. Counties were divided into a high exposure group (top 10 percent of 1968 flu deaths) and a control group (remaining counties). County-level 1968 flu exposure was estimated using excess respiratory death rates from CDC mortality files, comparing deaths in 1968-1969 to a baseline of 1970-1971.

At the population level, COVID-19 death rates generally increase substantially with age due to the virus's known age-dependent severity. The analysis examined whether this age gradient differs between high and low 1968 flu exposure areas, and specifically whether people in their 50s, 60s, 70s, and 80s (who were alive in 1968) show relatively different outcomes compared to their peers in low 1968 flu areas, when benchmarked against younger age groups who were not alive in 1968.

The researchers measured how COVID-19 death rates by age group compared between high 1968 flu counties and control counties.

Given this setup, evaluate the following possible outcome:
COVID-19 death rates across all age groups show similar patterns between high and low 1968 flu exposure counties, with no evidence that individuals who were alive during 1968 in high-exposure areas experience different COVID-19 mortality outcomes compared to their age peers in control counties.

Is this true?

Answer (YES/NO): NO